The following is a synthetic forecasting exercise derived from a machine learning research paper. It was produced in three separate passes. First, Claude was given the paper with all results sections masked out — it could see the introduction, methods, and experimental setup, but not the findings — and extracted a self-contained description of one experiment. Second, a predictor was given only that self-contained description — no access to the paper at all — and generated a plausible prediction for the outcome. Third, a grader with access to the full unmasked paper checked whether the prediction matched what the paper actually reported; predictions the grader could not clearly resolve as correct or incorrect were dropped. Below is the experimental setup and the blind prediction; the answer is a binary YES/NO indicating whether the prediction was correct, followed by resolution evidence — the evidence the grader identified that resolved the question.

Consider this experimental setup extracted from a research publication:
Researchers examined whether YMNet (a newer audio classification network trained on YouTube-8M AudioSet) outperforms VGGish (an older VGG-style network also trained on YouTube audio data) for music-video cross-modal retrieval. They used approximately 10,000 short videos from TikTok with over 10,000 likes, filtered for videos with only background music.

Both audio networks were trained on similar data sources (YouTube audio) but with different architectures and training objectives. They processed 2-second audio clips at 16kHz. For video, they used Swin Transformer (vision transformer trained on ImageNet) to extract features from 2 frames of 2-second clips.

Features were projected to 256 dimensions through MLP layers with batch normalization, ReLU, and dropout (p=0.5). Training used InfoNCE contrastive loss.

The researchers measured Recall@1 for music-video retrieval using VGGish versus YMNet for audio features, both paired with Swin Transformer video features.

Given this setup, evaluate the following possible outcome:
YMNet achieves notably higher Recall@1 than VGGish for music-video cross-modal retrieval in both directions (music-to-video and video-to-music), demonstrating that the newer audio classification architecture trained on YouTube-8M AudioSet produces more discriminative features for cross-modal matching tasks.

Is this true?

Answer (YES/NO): YES